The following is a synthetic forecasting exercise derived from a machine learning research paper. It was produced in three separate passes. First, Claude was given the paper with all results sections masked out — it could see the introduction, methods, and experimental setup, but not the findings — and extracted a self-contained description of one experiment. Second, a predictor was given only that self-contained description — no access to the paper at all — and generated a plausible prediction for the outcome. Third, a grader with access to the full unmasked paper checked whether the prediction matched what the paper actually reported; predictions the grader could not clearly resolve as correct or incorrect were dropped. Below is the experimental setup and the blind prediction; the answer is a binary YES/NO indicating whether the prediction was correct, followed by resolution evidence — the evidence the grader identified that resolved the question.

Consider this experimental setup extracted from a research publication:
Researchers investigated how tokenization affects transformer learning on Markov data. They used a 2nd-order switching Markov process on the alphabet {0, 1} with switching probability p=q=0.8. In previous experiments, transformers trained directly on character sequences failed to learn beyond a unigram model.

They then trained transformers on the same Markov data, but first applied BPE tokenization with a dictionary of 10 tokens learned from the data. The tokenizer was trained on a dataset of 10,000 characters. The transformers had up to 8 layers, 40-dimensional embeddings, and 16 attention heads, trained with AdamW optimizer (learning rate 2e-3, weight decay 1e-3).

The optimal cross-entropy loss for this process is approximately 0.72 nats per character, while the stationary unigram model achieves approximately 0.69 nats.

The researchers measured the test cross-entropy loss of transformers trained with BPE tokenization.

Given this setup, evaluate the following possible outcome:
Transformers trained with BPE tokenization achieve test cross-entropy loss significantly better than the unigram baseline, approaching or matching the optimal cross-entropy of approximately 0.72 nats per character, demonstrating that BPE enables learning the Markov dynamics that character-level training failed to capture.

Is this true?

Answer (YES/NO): YES